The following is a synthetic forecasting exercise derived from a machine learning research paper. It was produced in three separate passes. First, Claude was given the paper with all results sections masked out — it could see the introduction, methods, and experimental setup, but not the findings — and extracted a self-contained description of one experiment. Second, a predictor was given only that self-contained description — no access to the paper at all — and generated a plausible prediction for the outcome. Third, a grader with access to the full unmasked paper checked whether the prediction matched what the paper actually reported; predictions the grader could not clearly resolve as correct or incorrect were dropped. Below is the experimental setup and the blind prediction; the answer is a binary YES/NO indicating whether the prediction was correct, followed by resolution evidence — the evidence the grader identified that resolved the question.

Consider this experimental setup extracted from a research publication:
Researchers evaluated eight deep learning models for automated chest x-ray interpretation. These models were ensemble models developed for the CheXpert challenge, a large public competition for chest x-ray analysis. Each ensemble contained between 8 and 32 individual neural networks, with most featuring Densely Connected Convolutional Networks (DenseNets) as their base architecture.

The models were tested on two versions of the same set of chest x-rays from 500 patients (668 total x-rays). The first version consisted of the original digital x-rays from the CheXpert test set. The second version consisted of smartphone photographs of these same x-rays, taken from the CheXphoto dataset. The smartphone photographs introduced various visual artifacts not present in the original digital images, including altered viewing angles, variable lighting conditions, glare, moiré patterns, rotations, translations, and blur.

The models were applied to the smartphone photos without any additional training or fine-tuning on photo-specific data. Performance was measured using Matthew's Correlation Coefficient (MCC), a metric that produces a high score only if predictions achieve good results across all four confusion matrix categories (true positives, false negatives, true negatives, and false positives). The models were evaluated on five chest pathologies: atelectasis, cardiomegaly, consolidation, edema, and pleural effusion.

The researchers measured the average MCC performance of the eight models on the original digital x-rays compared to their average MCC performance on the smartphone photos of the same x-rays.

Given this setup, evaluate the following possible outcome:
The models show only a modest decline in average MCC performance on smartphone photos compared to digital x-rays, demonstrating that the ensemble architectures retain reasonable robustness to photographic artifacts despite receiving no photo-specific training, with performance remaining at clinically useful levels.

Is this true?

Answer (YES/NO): YES